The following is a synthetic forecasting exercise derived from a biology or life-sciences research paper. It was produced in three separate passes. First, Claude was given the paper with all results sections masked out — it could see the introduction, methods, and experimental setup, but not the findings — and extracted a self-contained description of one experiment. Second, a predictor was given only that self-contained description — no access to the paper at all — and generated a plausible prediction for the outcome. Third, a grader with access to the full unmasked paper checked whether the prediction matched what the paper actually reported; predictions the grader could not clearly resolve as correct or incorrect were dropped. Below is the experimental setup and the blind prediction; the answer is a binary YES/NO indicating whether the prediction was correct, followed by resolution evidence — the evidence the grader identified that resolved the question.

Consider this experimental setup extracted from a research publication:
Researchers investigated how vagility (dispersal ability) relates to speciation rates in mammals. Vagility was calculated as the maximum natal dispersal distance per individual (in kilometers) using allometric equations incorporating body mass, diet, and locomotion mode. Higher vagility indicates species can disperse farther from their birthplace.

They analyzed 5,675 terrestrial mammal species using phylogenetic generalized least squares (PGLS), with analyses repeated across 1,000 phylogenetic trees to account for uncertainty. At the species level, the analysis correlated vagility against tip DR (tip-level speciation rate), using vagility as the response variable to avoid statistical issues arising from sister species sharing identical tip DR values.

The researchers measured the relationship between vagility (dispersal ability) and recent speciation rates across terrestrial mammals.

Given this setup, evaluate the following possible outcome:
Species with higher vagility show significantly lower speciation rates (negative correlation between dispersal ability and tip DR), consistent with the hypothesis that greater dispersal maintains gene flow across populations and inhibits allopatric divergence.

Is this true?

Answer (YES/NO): YES